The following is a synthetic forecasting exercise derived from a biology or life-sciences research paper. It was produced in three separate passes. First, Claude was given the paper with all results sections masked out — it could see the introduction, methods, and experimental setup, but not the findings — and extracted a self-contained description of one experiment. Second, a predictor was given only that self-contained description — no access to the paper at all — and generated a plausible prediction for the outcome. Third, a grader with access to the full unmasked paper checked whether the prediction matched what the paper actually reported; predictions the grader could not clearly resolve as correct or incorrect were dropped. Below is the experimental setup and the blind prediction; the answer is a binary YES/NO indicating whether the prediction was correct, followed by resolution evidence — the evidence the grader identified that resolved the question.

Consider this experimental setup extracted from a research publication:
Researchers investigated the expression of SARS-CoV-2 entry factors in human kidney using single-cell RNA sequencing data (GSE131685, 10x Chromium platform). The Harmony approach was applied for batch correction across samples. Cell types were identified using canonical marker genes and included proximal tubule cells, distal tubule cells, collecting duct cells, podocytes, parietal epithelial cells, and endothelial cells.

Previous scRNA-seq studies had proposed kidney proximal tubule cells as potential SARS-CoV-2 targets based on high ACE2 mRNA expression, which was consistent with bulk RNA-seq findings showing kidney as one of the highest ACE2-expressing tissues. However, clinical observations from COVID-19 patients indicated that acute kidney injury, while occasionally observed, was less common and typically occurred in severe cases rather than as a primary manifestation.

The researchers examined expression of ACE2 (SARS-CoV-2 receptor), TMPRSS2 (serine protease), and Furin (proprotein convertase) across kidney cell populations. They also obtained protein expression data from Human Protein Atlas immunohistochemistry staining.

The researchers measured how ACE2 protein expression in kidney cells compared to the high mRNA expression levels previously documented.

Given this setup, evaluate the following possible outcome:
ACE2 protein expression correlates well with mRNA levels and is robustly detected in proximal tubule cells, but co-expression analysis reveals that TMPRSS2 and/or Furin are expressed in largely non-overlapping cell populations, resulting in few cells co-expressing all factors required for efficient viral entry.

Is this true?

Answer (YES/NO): YES